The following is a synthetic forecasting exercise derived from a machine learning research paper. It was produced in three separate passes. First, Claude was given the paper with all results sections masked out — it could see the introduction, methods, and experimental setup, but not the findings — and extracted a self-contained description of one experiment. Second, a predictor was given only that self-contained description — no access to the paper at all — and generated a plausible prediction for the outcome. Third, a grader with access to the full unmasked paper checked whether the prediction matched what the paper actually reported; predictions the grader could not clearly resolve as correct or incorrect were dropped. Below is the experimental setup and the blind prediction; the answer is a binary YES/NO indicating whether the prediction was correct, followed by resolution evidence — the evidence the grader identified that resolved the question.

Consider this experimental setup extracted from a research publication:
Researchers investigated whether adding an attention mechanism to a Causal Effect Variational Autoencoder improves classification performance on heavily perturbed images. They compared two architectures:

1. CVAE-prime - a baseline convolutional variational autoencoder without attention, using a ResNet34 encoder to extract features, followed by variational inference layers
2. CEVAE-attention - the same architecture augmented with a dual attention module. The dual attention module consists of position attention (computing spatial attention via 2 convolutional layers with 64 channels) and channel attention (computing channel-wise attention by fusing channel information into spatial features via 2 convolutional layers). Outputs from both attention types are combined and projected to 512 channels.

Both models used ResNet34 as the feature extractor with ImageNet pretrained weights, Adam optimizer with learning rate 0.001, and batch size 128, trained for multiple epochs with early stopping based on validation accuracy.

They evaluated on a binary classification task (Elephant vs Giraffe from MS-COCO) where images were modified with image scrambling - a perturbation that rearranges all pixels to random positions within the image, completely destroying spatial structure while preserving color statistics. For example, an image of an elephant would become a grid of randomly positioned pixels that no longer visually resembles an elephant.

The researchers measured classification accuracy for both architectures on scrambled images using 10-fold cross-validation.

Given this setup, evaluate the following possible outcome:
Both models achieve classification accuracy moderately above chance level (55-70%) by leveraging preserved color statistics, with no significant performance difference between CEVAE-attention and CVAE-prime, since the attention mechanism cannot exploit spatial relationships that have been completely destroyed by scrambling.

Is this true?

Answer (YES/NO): NO